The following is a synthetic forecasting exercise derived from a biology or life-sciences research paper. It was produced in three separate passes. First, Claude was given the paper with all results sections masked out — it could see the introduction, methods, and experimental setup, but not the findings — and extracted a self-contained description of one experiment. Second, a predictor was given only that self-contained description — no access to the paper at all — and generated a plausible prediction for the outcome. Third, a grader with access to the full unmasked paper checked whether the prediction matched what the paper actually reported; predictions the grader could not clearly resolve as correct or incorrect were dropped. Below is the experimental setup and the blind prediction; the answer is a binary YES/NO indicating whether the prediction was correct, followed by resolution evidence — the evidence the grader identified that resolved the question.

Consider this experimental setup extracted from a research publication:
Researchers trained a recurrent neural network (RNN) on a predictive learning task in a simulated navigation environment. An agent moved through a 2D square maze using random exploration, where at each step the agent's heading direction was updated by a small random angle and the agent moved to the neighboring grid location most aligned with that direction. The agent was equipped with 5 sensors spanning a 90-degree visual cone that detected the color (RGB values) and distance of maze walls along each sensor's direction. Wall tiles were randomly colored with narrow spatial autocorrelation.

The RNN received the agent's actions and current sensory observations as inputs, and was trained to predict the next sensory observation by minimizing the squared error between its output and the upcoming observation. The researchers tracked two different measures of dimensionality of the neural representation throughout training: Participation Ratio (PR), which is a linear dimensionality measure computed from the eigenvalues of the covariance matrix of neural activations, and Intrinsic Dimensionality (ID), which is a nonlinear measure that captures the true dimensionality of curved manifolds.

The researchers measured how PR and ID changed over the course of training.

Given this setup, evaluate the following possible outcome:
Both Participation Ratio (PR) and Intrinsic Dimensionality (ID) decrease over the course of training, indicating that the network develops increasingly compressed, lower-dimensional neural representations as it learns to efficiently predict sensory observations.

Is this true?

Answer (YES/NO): NO